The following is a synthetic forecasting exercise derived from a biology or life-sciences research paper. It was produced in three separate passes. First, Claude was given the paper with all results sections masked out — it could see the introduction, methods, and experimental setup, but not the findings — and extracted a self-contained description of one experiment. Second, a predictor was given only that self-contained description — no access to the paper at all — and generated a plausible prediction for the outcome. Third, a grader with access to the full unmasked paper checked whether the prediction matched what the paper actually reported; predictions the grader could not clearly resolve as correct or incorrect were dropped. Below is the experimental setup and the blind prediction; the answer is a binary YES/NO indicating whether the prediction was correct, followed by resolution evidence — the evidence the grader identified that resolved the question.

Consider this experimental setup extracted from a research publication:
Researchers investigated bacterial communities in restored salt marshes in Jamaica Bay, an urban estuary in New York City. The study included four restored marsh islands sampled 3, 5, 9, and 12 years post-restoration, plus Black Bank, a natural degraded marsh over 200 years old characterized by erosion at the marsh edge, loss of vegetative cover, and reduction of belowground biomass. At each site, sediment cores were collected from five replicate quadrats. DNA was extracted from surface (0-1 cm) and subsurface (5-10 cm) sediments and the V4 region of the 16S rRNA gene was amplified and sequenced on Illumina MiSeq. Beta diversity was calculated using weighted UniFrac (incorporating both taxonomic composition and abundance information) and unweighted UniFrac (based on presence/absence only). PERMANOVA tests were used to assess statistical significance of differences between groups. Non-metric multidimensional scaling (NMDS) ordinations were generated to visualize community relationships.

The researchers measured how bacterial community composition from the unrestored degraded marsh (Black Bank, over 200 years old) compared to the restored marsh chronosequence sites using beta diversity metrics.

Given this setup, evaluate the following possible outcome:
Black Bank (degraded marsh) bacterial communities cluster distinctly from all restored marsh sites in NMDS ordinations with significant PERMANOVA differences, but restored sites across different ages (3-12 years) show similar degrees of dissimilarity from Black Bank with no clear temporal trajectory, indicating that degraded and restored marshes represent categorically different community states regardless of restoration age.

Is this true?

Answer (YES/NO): YES